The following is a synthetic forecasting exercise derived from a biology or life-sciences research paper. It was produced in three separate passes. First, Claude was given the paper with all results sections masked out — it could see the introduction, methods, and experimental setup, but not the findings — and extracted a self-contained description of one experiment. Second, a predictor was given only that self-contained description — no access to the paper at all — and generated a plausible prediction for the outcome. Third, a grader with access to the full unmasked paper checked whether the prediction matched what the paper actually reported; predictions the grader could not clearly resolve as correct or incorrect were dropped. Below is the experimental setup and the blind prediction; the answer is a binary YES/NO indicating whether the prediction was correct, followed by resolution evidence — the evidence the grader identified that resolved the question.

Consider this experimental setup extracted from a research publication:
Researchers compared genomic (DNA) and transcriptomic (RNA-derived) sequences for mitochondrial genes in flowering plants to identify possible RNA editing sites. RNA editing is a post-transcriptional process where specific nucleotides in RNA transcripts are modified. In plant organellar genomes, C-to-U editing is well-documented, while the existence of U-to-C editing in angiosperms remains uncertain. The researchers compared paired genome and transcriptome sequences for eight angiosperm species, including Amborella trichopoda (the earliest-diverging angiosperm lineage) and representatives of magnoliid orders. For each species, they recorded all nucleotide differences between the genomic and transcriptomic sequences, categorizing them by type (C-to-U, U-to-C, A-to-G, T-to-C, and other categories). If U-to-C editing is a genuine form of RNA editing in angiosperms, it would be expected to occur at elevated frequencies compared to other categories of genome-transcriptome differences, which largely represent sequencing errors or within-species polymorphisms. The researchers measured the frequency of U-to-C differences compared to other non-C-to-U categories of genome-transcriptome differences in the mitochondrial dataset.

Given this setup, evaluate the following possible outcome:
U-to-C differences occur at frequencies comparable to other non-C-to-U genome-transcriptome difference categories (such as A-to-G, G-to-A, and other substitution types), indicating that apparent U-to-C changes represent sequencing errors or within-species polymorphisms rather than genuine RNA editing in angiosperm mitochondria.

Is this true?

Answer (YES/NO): YES